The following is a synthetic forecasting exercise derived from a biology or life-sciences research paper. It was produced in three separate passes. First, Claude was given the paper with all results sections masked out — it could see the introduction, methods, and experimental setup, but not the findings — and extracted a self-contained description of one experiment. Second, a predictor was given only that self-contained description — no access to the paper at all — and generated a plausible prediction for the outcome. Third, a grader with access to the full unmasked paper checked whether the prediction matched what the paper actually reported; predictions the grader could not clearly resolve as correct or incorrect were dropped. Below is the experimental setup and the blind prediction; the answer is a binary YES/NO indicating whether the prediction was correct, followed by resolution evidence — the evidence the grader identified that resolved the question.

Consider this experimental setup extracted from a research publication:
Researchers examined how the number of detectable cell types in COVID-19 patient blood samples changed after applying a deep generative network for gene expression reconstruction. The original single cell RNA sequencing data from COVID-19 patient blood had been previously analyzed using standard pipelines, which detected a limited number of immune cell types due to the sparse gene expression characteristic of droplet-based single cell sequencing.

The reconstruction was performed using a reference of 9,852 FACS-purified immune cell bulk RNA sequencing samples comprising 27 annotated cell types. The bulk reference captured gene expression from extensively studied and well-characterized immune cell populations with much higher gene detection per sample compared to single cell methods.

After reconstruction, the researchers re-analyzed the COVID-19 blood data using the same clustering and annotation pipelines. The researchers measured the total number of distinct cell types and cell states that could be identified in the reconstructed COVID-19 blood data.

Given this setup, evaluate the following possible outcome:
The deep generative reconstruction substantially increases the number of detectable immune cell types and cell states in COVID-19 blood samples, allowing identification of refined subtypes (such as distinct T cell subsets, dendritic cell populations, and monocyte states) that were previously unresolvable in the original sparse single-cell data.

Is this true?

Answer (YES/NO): YES